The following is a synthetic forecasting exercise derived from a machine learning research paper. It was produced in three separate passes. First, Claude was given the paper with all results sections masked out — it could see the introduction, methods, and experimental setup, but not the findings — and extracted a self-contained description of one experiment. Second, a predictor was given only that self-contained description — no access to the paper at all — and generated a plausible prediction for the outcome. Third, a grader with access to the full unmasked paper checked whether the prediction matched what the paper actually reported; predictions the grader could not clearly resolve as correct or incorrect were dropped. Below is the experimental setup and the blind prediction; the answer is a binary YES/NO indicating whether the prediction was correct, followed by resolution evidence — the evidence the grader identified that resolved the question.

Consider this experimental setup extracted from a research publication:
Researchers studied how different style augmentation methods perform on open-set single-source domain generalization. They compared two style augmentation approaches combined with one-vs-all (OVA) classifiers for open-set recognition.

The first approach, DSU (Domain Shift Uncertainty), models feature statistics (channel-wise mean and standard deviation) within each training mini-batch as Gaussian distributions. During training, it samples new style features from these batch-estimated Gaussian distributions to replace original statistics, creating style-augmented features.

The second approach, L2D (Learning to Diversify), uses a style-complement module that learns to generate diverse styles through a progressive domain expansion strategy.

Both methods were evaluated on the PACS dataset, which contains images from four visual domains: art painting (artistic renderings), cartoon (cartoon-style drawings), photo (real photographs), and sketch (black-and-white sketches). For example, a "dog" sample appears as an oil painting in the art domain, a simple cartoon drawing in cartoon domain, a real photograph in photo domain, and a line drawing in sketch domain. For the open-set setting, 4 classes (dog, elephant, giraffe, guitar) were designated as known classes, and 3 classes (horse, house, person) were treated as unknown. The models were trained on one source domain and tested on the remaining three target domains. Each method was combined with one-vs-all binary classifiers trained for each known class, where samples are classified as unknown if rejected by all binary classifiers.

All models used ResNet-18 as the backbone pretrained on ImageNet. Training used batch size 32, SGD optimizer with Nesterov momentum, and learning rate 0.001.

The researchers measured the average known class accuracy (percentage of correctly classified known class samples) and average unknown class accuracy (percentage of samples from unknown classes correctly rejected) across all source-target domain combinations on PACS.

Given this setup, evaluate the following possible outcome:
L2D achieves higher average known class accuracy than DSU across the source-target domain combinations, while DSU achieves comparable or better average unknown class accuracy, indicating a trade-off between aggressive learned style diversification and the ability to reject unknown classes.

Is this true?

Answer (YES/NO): NO